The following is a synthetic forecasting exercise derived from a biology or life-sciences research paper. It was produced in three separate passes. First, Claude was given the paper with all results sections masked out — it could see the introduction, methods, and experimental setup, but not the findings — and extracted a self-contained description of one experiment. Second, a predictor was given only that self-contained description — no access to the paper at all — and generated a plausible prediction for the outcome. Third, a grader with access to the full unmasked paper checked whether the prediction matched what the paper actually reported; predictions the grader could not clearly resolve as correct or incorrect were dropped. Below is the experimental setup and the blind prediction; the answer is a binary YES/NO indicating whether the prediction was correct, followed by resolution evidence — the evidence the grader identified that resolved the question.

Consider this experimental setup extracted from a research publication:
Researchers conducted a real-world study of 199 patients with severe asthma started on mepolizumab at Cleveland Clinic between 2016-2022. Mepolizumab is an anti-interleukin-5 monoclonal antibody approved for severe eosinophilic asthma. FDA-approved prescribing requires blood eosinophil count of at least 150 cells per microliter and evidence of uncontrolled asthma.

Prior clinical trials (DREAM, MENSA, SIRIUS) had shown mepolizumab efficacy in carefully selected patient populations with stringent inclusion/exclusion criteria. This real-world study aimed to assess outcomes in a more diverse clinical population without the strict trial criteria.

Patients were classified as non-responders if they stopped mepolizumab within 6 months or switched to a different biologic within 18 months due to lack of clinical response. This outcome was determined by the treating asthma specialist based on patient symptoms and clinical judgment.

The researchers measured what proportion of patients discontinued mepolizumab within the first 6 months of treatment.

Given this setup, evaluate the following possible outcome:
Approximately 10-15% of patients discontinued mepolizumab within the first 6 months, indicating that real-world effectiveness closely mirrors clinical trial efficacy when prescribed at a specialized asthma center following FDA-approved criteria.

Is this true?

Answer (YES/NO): NO